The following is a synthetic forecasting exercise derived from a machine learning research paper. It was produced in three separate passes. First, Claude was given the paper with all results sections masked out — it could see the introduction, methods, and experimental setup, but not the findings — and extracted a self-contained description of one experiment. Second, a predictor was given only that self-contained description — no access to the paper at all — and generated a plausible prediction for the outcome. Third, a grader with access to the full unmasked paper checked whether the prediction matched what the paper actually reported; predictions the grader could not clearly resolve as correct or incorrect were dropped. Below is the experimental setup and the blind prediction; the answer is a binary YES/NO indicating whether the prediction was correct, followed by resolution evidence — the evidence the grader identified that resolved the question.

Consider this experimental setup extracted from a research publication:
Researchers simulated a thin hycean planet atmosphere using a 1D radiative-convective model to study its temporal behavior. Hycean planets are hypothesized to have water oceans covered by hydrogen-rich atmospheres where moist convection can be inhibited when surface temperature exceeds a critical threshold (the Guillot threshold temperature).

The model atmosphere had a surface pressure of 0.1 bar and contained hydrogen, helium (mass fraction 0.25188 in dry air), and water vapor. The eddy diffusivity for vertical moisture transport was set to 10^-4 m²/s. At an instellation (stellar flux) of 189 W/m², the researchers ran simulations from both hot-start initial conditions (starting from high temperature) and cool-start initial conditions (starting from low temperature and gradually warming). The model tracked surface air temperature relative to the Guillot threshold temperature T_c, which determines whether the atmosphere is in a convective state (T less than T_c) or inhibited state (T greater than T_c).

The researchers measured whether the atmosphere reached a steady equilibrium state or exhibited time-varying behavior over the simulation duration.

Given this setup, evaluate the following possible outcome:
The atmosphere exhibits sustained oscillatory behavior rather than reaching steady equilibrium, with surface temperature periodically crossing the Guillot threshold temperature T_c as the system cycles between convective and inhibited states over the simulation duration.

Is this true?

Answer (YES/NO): YES